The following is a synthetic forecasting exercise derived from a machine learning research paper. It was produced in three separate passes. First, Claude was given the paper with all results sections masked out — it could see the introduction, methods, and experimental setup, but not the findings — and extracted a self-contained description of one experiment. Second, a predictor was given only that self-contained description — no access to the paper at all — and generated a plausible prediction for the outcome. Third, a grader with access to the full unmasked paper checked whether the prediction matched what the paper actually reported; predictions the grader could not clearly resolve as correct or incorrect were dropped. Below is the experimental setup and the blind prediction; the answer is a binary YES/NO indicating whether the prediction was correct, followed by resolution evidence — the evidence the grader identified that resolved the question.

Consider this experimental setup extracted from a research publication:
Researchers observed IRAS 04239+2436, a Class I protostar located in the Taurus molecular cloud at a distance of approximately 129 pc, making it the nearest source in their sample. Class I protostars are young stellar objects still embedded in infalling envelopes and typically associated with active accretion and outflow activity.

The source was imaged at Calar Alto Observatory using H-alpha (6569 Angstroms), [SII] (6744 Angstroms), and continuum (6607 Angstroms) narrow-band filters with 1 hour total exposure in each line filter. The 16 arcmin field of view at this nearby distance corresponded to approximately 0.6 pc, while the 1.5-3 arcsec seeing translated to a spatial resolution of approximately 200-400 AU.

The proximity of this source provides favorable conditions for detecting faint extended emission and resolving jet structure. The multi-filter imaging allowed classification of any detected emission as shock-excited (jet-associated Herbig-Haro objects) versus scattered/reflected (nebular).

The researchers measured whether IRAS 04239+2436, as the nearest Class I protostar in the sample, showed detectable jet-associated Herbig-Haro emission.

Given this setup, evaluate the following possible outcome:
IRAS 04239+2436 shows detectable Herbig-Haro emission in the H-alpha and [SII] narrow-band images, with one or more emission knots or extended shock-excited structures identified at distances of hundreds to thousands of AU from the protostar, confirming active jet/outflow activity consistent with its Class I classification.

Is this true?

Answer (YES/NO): YES